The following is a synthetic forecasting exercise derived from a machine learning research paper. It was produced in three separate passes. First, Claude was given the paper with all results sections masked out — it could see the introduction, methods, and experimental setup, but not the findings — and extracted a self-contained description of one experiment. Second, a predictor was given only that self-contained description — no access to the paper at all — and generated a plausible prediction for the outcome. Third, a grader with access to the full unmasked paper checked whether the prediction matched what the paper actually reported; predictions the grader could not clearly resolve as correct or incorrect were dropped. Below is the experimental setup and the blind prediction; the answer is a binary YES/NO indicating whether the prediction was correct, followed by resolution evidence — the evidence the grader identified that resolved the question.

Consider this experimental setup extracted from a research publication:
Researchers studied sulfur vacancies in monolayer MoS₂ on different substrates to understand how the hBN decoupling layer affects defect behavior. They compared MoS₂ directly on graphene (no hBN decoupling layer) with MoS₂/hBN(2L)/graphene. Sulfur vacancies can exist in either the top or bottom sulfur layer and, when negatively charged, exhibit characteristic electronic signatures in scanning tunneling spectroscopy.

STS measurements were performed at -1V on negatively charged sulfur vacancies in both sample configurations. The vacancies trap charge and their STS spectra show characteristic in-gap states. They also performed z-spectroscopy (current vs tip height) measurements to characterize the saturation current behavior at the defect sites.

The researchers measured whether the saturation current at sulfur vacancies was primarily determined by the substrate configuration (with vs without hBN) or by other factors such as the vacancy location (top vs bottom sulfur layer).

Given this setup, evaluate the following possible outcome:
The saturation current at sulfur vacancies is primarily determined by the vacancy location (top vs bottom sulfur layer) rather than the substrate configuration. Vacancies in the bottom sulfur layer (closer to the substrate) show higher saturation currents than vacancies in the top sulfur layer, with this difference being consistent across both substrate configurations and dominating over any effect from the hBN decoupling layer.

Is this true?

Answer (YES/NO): NO